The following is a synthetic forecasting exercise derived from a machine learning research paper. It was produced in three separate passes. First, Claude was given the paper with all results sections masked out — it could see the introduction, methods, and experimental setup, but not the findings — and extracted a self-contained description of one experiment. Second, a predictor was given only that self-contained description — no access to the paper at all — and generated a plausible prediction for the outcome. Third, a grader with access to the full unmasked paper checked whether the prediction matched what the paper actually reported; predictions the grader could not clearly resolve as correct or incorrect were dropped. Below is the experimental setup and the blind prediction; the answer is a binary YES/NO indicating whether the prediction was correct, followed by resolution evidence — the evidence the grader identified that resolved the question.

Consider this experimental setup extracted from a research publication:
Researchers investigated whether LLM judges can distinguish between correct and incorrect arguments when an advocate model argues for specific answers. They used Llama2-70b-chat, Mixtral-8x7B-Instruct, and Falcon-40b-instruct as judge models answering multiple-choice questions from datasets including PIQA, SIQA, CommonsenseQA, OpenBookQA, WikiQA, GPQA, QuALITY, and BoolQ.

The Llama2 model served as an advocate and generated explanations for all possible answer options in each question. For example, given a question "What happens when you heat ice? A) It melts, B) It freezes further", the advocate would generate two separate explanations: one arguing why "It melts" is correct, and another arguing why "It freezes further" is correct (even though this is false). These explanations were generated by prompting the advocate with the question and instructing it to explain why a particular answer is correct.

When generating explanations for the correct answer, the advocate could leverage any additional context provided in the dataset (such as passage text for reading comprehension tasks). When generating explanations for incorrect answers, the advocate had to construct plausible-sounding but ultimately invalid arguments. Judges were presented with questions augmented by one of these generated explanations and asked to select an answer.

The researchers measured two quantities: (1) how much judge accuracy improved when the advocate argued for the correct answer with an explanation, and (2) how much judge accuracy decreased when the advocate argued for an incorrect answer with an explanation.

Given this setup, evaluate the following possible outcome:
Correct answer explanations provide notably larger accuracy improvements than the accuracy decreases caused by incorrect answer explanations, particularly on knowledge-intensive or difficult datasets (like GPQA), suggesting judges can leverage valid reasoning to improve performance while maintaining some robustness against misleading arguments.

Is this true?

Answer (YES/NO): NO